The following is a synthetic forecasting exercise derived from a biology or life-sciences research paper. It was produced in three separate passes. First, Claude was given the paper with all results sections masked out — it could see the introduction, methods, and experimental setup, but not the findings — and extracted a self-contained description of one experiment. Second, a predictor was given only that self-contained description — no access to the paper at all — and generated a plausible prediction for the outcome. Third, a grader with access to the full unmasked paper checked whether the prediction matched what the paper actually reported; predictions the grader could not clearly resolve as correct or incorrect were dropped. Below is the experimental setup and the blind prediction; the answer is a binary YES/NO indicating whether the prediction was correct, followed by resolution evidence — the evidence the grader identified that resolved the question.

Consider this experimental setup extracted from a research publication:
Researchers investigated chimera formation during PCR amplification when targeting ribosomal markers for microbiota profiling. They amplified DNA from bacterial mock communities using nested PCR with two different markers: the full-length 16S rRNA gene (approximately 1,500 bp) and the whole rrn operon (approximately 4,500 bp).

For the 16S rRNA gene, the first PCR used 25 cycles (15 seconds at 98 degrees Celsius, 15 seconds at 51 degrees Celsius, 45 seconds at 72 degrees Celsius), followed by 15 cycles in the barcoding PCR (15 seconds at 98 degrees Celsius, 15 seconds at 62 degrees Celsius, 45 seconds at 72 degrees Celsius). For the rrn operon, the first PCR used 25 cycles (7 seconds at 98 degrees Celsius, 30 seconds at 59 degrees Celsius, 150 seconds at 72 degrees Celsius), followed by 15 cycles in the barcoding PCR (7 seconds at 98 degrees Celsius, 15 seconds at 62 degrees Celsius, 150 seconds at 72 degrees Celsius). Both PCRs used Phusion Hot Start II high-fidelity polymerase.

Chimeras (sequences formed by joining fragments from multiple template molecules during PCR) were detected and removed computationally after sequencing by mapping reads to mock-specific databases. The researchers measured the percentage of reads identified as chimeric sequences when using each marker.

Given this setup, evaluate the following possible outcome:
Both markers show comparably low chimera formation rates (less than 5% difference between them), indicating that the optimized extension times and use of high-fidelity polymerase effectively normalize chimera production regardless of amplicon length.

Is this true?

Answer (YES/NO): NO